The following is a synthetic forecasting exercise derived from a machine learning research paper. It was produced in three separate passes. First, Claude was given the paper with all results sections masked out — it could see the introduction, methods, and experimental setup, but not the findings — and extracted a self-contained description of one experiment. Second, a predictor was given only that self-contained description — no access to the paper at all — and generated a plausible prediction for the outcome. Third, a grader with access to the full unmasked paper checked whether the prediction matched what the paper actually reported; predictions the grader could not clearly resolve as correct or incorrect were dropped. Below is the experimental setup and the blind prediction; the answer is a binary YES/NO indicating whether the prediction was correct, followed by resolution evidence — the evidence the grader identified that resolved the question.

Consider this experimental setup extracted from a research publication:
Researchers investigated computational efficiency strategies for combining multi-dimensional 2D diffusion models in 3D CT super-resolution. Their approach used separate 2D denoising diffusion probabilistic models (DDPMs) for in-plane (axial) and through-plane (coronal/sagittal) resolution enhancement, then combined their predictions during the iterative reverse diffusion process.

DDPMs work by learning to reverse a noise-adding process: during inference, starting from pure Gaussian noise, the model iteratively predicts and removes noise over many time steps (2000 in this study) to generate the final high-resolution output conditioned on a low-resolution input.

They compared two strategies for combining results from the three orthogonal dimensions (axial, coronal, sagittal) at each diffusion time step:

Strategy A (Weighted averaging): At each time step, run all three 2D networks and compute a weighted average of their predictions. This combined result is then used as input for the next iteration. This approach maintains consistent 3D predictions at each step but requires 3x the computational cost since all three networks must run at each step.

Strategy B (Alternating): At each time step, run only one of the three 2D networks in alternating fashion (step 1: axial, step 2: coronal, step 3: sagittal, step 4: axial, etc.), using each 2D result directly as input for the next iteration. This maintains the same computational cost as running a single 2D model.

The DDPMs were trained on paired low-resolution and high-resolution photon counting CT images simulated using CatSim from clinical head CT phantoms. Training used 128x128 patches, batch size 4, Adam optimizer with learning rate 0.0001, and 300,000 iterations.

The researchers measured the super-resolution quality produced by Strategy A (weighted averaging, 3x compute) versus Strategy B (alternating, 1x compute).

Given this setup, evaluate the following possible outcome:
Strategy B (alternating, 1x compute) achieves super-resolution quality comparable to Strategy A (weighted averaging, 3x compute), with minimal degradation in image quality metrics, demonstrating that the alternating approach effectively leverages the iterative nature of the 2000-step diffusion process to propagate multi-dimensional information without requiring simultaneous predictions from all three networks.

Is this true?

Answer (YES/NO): YES